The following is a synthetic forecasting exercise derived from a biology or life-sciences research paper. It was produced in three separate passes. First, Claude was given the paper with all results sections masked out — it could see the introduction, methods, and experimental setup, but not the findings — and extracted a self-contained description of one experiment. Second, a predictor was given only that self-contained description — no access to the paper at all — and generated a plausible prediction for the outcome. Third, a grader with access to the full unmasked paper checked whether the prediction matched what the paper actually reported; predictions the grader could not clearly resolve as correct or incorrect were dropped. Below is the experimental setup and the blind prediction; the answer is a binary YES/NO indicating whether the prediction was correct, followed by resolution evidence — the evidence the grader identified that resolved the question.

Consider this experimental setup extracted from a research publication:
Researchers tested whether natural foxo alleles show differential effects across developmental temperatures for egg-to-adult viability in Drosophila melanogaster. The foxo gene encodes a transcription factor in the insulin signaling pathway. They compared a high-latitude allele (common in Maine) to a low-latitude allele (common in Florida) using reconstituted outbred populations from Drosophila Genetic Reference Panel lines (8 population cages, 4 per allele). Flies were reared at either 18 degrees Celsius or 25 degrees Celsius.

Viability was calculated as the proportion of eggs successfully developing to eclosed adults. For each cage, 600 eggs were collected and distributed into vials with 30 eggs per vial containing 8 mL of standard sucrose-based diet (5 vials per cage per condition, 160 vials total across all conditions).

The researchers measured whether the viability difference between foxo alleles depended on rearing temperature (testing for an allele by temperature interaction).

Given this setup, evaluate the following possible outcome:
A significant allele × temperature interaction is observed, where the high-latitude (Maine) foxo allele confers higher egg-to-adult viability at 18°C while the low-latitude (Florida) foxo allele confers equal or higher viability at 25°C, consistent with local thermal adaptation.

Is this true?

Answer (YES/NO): NO